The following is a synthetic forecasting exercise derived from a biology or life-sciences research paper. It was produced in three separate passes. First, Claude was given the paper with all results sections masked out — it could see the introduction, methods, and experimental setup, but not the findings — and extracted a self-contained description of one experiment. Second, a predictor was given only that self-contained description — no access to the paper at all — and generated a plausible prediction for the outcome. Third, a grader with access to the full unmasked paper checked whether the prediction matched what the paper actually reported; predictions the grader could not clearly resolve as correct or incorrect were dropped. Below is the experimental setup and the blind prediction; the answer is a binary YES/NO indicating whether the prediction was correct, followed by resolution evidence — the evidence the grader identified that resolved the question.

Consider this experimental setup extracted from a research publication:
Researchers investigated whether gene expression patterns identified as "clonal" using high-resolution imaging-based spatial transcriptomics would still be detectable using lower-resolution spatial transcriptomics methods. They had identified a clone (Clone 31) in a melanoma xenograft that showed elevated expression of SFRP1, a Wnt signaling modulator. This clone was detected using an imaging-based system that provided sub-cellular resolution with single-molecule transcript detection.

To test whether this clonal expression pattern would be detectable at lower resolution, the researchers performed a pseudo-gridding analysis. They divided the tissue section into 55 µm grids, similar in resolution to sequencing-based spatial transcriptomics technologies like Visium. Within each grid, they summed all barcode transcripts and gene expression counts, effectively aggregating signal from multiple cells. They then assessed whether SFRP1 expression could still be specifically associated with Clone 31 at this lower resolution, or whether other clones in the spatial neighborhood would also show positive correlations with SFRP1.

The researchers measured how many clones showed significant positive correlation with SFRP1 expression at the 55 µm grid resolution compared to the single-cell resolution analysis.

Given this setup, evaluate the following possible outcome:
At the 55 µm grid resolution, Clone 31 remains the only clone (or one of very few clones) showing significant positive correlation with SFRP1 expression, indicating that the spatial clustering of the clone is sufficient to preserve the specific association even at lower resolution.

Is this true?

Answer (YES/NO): NO